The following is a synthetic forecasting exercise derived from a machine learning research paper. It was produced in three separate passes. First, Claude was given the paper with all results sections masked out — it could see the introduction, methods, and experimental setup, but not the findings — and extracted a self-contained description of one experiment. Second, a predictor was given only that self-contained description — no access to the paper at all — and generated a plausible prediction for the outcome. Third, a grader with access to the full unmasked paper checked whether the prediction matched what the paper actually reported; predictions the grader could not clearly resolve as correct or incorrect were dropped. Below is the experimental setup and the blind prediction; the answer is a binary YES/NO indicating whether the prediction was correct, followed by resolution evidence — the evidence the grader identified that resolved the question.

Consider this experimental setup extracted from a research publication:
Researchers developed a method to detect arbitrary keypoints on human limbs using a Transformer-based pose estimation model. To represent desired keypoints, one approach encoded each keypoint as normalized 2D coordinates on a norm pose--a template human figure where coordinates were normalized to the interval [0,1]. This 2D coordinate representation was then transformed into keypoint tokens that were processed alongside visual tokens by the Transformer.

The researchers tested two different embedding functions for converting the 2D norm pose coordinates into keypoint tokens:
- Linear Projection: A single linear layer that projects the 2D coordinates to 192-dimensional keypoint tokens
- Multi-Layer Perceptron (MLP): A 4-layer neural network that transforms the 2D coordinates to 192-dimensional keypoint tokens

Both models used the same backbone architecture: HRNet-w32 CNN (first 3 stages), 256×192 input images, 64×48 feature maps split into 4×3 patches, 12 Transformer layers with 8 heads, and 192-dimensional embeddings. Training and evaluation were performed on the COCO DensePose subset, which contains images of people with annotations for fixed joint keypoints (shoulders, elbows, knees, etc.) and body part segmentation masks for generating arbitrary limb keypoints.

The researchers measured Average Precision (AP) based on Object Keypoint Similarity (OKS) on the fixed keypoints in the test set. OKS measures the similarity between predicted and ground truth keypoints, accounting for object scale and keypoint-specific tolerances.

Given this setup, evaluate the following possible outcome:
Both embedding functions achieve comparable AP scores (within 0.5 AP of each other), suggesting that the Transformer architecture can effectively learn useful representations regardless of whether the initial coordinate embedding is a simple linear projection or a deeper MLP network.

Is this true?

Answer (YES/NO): NO